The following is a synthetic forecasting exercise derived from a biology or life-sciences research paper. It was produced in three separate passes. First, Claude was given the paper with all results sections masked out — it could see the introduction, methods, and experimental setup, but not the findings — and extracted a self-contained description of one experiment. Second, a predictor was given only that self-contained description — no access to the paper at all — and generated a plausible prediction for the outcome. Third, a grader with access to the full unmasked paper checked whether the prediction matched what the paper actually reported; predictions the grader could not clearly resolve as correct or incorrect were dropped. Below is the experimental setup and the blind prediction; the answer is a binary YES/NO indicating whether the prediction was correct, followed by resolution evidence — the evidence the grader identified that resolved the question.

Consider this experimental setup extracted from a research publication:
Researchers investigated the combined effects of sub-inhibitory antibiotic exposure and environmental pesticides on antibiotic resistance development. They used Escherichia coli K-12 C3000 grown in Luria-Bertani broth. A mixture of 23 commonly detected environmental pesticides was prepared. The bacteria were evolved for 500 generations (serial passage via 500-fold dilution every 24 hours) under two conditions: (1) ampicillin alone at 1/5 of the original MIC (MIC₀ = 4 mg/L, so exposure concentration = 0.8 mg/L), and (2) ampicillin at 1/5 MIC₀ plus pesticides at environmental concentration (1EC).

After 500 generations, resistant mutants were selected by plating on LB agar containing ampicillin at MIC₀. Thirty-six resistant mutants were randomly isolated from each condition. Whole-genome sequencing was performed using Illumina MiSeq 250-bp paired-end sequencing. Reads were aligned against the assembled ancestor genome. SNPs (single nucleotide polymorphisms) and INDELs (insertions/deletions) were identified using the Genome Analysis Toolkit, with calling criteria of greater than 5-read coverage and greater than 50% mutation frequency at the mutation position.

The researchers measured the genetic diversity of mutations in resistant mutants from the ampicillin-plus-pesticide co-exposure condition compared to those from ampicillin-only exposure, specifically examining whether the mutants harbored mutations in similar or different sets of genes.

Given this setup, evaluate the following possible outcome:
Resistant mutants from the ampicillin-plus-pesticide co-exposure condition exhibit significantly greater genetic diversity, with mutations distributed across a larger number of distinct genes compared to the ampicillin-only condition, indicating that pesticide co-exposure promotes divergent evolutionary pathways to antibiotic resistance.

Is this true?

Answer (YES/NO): YES